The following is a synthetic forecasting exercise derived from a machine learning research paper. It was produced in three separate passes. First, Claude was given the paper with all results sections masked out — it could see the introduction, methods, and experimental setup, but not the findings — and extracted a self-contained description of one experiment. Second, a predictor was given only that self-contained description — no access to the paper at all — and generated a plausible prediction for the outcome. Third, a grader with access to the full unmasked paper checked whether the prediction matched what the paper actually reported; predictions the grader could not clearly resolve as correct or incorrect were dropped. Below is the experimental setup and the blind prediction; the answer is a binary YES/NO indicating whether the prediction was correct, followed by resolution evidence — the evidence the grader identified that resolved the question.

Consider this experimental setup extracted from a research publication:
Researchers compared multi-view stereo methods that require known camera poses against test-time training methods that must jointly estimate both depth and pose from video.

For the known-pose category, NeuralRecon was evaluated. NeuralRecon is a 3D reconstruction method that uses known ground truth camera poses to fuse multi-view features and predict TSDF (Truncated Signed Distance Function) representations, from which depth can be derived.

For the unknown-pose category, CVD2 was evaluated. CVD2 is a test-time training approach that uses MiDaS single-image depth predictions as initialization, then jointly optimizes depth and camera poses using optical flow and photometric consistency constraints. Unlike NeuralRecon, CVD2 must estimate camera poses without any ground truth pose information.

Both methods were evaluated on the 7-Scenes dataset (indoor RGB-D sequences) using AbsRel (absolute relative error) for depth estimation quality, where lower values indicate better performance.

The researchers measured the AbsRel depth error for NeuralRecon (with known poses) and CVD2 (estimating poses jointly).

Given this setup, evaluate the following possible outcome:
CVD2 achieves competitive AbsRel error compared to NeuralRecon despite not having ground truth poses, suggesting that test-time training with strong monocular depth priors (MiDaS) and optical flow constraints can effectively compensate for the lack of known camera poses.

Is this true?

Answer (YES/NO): YES